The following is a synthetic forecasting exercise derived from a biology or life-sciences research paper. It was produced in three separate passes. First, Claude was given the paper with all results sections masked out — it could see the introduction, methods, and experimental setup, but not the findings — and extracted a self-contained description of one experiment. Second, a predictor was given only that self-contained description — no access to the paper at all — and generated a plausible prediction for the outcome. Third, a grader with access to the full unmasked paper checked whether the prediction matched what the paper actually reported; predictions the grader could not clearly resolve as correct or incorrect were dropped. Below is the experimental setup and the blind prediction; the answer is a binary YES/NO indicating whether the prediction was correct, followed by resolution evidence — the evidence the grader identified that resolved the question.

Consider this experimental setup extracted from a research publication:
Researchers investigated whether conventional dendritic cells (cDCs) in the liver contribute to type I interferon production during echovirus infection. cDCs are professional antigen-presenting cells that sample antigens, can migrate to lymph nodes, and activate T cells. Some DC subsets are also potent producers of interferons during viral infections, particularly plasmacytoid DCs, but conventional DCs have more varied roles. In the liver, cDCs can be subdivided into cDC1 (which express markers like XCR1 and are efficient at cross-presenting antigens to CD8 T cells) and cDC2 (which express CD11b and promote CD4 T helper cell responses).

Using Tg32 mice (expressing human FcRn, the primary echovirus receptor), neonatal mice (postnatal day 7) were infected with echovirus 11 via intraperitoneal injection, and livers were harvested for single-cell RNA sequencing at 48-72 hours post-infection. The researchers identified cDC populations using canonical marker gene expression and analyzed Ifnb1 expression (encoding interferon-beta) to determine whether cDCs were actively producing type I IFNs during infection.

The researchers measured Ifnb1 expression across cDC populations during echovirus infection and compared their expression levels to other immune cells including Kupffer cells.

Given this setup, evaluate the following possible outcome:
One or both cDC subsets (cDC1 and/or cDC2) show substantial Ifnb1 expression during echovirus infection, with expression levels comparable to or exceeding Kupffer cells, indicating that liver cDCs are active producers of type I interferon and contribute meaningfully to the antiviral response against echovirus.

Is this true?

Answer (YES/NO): NO